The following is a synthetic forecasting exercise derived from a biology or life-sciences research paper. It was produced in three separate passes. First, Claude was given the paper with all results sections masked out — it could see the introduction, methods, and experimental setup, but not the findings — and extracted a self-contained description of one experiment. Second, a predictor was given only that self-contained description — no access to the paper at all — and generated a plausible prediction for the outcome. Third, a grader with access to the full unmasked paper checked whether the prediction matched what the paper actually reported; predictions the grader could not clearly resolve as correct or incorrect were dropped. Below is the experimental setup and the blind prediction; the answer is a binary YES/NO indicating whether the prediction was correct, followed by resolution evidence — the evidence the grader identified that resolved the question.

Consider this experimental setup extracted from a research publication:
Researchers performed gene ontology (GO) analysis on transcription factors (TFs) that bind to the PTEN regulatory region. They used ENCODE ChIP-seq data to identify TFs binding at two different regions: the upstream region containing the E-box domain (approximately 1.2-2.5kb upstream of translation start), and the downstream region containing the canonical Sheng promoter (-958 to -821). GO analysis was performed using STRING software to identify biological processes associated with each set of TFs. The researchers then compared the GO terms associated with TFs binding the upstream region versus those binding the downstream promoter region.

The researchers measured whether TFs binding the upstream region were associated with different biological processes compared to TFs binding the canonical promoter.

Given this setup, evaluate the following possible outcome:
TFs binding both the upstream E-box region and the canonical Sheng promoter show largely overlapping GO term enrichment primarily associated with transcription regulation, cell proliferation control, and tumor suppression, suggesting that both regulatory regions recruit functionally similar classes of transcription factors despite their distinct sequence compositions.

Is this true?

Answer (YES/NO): NO